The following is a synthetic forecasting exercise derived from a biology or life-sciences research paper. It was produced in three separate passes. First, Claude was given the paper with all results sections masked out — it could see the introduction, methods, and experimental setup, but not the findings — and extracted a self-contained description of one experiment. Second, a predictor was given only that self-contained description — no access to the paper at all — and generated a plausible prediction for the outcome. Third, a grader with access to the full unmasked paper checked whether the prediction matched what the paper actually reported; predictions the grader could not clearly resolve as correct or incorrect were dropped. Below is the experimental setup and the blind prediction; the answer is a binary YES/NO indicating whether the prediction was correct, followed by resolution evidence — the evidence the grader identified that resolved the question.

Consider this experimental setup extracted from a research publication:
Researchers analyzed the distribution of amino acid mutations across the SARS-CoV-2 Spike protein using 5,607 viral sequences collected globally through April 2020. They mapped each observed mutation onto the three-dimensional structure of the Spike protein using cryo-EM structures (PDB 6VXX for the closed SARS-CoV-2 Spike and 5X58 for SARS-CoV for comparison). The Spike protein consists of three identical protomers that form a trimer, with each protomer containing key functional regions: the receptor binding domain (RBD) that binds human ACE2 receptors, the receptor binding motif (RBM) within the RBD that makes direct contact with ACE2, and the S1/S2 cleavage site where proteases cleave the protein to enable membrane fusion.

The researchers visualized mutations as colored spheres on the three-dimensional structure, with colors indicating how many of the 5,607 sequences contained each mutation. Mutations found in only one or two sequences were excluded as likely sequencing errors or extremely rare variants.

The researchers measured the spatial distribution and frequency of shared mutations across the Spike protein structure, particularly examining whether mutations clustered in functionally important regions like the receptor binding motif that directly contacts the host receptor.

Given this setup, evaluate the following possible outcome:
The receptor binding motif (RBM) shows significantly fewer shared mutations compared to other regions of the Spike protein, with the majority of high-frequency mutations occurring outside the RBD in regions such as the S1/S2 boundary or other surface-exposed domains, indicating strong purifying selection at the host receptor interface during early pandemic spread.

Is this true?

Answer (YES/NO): YES